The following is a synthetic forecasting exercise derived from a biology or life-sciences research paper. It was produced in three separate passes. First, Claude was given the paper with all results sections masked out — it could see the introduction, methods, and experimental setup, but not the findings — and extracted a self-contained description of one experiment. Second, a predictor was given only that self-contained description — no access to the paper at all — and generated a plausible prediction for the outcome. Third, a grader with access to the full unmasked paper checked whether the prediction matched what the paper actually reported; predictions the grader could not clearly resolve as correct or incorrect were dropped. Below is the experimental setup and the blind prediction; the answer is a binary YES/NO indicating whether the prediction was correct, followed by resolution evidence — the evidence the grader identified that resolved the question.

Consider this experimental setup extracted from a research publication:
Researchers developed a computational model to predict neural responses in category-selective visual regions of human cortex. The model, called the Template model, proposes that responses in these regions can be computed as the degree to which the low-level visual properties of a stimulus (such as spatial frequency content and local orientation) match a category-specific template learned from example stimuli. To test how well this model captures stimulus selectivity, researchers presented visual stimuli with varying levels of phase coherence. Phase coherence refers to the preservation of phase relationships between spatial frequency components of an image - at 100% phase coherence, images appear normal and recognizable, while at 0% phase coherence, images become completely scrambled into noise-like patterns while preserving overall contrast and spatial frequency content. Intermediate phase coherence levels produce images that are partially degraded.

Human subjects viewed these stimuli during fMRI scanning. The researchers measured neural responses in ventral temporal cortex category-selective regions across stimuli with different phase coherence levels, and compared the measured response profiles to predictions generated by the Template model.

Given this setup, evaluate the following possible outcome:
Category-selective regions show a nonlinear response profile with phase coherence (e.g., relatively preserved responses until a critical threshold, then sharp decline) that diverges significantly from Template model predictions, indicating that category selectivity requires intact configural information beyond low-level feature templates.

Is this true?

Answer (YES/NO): NO